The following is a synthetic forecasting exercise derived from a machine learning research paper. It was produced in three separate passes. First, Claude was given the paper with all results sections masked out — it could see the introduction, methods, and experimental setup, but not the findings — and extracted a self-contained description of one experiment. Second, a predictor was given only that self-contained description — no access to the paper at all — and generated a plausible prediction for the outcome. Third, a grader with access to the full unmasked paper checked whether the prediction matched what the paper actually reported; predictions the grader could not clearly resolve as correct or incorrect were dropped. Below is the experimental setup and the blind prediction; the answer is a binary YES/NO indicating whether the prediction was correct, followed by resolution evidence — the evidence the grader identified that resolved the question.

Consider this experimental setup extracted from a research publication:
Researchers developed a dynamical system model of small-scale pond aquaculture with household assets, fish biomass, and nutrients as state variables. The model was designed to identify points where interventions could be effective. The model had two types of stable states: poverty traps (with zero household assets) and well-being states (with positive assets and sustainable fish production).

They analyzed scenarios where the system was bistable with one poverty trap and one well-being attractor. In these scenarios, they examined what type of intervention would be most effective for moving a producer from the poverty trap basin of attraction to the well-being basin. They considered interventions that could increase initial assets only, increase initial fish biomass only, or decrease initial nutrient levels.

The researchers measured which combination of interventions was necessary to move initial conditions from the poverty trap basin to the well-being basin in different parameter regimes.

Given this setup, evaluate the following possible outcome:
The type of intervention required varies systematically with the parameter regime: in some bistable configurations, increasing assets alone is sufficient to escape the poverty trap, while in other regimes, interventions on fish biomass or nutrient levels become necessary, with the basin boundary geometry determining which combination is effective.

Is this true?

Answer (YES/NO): YES